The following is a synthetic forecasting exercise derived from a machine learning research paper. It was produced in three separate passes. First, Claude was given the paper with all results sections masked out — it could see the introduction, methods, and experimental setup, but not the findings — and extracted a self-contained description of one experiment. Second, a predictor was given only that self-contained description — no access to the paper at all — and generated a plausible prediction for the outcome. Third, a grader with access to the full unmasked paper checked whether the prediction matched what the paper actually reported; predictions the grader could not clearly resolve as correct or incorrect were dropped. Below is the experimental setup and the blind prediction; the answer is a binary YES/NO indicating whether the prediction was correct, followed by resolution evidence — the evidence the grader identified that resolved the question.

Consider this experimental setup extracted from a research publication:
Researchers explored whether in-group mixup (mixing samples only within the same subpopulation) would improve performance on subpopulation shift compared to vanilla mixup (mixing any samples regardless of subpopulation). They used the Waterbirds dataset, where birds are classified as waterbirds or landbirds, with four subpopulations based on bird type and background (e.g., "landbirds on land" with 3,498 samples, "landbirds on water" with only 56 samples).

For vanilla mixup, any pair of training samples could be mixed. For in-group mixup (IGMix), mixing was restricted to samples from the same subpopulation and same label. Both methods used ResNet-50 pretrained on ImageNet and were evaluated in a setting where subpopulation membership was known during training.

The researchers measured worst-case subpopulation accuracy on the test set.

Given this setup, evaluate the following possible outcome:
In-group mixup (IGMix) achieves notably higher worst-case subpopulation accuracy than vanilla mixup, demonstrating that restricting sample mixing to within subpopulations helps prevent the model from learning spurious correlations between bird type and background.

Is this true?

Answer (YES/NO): YES